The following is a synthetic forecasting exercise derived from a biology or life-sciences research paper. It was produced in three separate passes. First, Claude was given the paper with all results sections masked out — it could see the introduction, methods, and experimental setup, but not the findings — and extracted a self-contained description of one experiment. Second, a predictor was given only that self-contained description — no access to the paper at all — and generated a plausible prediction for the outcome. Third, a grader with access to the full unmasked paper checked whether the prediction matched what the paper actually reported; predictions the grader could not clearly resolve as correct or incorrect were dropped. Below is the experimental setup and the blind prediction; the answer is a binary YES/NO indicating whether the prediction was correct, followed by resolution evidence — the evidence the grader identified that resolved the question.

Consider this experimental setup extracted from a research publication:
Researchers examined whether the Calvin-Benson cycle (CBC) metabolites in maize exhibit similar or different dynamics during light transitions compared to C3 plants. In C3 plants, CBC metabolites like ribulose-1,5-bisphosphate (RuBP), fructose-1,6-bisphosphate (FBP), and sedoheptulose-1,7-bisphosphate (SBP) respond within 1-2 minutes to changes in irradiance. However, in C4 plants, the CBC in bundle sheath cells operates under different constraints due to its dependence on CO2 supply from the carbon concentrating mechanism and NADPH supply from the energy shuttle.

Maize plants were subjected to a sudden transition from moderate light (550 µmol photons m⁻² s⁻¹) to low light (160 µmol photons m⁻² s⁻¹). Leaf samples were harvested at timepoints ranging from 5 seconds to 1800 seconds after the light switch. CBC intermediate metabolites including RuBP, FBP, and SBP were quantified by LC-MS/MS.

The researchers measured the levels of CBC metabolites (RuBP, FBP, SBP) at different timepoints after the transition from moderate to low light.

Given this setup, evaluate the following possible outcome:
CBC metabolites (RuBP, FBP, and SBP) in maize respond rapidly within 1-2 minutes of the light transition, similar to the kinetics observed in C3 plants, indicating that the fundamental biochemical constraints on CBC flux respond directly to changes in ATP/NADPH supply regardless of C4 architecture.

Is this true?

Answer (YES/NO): NO